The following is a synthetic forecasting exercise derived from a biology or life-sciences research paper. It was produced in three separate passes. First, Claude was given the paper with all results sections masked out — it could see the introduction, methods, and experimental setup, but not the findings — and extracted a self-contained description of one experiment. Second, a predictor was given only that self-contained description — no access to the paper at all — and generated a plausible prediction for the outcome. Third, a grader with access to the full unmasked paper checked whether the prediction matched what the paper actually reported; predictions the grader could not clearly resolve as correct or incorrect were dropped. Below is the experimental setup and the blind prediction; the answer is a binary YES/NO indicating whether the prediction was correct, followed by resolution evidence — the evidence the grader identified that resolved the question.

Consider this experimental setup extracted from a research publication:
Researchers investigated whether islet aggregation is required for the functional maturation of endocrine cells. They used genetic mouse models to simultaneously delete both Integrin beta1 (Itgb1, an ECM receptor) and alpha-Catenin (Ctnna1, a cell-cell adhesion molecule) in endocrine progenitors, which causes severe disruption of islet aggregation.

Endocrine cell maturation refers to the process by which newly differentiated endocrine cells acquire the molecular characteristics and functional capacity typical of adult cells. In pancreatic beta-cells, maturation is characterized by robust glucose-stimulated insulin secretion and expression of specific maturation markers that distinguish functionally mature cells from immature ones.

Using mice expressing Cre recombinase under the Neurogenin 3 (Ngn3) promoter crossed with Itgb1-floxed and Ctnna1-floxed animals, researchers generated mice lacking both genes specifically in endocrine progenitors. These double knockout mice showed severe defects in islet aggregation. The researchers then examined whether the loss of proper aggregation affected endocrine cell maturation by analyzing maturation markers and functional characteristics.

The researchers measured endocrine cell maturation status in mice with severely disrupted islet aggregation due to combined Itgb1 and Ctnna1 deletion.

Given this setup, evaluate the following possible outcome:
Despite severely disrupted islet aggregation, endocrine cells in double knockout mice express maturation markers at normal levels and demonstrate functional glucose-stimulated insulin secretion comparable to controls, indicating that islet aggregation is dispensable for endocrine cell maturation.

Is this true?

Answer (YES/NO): NO